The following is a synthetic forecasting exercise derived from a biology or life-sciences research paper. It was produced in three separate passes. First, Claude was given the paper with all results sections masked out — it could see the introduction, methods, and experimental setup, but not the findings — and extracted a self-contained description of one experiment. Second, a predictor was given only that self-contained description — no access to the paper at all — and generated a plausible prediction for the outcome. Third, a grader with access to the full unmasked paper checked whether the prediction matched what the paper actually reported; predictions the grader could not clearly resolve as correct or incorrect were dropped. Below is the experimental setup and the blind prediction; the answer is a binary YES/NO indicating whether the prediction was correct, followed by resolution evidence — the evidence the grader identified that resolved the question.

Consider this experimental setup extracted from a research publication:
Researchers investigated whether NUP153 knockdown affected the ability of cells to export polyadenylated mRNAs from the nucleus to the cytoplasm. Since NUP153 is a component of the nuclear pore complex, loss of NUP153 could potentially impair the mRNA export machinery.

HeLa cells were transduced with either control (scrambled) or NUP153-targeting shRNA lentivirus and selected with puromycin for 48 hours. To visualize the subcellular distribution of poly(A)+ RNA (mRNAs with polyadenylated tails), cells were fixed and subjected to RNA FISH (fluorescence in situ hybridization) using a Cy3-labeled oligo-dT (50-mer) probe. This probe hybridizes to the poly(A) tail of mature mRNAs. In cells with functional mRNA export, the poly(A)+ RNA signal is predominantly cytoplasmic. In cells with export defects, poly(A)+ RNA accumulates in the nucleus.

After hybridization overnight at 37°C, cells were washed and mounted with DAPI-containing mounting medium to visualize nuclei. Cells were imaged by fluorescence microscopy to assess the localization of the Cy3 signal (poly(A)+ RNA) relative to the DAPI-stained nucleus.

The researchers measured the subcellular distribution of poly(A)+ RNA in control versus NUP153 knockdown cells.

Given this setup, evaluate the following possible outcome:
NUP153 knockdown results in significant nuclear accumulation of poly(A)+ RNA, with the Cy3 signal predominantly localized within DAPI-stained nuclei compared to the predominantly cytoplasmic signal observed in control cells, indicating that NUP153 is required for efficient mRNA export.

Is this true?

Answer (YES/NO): NO